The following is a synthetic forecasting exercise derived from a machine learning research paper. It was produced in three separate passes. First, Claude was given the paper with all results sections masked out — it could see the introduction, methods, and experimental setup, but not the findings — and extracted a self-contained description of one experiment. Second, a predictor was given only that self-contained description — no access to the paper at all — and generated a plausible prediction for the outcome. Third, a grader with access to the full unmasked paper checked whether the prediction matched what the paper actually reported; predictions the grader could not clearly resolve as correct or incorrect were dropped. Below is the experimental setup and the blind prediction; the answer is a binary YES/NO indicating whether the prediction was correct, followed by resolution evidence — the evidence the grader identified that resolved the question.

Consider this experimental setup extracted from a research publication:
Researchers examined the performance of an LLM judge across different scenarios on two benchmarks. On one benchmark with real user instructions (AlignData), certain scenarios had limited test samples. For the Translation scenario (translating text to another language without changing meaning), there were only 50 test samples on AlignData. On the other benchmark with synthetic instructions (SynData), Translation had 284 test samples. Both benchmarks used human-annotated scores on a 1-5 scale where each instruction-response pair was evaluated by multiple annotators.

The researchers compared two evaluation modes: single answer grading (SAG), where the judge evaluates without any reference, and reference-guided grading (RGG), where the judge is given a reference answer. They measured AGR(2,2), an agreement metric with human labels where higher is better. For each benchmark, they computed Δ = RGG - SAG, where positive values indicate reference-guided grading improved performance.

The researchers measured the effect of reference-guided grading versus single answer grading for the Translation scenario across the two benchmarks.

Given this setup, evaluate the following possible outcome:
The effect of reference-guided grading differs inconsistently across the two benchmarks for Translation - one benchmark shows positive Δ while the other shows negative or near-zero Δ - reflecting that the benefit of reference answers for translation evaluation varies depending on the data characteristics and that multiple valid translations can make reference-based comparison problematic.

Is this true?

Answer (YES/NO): YES